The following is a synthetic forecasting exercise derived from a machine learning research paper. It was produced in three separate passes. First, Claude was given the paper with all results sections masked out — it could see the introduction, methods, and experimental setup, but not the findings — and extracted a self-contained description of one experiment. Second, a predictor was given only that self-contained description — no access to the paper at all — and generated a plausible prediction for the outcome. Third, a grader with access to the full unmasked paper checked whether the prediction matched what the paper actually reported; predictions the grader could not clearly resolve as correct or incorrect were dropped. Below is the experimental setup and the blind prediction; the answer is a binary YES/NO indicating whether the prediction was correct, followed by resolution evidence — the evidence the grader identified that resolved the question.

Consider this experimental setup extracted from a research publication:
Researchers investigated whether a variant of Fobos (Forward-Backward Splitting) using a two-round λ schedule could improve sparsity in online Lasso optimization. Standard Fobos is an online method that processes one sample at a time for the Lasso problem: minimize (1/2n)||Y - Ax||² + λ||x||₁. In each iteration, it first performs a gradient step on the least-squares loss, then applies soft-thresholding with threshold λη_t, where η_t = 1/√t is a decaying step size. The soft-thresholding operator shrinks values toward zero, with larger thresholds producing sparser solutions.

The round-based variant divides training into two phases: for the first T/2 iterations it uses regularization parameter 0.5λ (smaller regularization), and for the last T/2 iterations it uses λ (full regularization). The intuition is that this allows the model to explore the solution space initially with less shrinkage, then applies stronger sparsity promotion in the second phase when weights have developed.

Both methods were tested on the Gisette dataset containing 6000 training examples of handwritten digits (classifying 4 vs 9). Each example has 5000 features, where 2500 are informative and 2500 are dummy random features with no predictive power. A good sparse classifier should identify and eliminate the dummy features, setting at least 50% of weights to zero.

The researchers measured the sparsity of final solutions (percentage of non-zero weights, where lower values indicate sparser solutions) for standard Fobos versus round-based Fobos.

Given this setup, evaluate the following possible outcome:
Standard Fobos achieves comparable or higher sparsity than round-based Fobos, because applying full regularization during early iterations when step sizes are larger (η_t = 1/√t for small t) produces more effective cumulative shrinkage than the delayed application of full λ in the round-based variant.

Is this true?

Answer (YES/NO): YES